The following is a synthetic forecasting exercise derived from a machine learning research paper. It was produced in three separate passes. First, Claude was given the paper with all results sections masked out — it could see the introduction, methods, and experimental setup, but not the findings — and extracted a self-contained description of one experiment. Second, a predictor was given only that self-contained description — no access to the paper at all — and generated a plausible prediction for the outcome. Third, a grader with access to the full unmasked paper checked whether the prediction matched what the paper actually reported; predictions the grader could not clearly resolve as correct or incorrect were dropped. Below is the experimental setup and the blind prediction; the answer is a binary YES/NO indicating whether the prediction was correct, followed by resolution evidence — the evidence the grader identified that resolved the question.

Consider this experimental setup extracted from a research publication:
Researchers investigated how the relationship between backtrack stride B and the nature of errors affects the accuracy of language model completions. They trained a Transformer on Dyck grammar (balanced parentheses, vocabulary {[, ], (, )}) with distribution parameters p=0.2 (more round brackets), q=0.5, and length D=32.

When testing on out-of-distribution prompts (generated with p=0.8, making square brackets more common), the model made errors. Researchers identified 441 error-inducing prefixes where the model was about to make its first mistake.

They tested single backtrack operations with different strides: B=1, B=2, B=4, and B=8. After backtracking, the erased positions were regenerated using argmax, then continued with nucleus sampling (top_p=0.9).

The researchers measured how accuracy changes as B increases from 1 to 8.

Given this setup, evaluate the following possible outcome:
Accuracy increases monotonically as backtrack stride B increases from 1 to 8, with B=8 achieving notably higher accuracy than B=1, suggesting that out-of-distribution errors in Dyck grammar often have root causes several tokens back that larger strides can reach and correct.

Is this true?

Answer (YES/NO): YES